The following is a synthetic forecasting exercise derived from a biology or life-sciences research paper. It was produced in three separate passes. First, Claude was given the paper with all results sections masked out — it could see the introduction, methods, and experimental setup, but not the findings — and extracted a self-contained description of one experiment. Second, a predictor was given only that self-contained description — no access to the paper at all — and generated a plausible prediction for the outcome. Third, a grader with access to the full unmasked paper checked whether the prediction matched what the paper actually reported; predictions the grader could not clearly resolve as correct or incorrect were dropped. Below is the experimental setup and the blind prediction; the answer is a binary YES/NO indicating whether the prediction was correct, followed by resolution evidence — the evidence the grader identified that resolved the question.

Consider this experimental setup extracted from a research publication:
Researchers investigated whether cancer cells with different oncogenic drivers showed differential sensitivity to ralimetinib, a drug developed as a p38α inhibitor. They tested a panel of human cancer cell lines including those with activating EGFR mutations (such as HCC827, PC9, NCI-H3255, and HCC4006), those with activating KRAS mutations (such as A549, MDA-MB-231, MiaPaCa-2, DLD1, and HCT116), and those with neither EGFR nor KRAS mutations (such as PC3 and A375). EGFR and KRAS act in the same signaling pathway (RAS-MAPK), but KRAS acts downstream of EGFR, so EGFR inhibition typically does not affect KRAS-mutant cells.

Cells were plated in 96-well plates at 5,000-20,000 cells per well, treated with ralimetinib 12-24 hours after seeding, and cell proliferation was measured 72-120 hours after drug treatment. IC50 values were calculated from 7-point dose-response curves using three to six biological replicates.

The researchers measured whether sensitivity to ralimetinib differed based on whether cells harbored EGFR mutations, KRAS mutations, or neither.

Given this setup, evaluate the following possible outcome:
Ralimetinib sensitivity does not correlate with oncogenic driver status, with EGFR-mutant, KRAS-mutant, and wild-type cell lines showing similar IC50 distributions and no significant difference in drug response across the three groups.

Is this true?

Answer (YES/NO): NO